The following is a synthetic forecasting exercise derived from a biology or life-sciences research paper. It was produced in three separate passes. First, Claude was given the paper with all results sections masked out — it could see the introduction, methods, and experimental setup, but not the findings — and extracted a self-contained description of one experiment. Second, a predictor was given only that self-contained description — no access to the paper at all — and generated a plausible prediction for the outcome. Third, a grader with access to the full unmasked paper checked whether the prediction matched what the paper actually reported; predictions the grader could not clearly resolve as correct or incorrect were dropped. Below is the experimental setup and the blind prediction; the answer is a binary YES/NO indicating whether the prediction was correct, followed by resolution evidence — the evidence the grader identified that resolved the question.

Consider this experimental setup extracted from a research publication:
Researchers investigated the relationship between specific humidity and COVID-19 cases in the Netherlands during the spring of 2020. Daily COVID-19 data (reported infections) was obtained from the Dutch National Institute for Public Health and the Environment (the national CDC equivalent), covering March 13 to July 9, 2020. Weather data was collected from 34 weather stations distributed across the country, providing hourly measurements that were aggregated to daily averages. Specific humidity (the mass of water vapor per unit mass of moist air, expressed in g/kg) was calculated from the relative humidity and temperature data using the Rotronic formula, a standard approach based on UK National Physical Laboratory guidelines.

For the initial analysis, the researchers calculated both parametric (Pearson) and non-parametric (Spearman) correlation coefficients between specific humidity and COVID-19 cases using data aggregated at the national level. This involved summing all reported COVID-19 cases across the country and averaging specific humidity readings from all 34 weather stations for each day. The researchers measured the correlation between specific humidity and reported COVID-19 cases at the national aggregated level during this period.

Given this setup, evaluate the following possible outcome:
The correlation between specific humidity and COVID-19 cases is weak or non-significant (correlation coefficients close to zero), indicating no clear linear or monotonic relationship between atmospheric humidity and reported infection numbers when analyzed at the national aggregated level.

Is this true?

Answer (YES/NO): NO